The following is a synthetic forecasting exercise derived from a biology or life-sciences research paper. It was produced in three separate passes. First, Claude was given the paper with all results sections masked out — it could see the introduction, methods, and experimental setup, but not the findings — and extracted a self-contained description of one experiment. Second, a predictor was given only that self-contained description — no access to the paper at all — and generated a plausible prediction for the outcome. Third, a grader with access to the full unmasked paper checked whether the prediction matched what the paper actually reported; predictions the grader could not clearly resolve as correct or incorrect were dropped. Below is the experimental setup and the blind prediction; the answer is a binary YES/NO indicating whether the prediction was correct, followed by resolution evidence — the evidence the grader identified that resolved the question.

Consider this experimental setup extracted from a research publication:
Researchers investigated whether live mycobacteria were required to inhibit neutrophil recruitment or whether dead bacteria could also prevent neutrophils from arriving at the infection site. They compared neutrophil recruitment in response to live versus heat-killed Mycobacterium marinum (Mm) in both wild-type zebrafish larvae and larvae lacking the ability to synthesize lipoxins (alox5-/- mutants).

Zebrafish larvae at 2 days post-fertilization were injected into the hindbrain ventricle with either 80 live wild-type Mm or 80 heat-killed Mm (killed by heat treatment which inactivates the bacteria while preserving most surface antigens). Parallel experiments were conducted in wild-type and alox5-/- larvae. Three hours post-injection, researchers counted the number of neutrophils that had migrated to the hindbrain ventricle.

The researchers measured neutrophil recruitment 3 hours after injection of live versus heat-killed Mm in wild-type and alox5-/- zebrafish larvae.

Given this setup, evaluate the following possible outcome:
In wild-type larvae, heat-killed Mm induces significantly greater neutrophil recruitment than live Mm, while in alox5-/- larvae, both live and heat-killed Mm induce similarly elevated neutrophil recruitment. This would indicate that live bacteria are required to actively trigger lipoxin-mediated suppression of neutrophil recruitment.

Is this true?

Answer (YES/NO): YES